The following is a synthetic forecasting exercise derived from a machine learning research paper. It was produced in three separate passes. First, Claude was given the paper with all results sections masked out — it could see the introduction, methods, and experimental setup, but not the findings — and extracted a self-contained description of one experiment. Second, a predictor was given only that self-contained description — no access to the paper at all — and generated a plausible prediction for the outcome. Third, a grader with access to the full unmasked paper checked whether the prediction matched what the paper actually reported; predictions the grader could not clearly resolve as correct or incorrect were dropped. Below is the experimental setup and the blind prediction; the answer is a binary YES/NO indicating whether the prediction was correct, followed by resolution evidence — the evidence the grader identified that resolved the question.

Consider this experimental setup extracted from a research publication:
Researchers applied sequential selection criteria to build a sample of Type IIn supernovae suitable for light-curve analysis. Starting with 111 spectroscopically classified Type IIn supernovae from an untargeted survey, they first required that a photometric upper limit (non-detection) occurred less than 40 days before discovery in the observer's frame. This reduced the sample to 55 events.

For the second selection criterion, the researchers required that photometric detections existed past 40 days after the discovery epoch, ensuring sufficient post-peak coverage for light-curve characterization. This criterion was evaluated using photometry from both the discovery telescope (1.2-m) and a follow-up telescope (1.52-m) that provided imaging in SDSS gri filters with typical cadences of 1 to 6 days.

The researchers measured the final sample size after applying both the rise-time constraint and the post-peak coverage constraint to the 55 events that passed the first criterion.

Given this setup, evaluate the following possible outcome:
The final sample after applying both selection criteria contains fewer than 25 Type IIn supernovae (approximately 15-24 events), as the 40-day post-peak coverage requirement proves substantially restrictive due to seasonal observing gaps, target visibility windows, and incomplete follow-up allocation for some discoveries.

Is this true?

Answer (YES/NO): NO